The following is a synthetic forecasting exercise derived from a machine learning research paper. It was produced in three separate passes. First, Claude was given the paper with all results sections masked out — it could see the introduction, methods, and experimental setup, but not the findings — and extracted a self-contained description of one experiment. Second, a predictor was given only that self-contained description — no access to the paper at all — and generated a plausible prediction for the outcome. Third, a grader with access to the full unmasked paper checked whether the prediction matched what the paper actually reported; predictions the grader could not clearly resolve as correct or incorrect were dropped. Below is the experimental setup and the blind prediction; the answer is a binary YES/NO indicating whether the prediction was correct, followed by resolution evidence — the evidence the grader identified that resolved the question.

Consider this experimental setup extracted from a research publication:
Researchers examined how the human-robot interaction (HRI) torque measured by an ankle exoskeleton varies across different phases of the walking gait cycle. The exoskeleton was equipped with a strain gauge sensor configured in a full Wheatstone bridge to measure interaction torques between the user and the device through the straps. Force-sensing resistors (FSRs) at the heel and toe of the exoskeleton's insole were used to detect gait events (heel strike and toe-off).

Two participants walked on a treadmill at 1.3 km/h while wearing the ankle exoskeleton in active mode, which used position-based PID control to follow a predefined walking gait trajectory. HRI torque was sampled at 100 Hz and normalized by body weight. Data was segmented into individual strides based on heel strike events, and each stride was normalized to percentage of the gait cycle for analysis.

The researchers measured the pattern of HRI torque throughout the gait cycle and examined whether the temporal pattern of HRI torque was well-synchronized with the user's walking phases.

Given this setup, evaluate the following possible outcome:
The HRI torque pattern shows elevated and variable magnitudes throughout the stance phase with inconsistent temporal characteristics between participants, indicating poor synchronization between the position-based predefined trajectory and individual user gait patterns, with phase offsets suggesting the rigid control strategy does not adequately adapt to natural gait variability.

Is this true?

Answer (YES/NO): NO